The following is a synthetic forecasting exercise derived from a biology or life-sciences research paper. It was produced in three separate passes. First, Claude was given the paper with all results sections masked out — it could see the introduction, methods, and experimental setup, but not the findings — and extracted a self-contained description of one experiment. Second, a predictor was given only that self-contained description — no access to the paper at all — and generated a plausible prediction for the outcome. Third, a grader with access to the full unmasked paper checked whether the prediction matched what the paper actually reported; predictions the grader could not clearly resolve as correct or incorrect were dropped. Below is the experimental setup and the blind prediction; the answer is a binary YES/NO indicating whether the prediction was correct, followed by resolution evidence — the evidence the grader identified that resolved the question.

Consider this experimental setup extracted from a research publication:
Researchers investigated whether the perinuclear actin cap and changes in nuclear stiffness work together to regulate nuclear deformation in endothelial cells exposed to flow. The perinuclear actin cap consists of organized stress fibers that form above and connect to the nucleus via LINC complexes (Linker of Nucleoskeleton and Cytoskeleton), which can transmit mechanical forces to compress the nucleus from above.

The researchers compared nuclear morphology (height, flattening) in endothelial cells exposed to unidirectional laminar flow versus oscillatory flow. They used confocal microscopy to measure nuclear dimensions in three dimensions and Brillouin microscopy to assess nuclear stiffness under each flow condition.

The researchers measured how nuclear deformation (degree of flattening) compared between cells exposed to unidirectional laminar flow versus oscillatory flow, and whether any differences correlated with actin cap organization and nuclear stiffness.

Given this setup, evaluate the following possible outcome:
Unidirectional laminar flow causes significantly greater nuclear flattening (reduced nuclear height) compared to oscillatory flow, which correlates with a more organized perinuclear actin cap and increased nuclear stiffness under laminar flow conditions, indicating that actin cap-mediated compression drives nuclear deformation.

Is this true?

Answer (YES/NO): NO